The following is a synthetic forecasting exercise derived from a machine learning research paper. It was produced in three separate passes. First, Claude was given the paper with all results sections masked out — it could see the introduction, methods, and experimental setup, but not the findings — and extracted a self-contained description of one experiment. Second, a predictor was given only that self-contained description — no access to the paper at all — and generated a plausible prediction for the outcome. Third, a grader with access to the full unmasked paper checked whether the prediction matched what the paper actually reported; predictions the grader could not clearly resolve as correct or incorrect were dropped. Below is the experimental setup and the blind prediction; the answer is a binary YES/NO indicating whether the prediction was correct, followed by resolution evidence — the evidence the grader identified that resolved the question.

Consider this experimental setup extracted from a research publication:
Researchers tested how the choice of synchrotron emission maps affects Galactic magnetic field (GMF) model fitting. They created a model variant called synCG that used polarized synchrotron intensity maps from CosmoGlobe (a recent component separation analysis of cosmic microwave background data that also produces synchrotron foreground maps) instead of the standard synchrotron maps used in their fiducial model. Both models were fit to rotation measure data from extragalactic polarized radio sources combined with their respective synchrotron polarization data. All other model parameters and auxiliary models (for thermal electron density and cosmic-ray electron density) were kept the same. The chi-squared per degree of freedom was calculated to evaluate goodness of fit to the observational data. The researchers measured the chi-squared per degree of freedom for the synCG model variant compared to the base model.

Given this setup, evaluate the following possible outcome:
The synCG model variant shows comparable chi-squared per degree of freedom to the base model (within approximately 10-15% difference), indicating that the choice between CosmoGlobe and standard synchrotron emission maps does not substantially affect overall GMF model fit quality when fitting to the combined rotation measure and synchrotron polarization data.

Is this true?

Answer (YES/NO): NO